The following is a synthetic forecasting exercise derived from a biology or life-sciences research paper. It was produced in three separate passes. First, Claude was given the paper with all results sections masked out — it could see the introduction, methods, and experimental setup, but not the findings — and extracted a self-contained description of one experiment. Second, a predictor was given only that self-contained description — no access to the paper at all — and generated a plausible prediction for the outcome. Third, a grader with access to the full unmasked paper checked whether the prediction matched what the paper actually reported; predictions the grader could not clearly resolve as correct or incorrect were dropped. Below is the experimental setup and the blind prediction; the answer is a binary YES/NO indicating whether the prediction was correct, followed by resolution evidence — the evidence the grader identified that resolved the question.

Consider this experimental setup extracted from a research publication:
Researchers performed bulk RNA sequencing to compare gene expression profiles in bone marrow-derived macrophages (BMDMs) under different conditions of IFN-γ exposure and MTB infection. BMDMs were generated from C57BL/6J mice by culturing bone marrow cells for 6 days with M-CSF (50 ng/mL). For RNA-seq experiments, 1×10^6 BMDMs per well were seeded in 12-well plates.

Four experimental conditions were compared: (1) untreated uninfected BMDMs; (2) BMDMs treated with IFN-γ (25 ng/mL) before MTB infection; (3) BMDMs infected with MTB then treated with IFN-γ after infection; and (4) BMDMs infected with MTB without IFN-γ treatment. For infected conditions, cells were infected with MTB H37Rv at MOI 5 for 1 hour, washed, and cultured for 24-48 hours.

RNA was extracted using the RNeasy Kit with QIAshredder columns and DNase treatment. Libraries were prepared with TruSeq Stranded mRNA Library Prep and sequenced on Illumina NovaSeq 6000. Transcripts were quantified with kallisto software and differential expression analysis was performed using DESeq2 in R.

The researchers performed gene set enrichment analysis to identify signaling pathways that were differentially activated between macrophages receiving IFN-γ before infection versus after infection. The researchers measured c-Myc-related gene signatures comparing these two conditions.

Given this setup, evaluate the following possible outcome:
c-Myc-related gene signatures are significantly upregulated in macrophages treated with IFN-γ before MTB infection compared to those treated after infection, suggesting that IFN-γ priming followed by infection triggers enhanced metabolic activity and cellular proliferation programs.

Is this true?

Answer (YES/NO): NO